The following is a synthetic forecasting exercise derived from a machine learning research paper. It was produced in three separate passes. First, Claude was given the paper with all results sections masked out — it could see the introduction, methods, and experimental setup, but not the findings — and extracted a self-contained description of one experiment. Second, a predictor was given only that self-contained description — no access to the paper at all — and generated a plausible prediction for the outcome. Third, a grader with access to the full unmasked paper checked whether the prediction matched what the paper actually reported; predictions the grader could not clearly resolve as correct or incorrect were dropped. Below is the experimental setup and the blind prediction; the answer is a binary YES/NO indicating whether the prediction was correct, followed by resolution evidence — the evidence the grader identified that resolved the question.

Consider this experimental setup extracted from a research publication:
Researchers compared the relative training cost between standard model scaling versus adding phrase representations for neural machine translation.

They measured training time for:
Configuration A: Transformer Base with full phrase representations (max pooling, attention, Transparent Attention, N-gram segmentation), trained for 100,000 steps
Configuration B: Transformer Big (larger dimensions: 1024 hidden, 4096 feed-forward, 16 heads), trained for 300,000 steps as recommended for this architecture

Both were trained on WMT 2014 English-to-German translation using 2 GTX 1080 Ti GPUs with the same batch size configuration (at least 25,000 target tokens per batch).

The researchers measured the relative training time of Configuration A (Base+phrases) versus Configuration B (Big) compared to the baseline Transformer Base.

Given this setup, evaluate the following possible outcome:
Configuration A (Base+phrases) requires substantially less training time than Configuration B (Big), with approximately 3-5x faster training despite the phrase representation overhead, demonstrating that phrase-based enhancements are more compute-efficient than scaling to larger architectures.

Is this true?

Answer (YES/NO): YES